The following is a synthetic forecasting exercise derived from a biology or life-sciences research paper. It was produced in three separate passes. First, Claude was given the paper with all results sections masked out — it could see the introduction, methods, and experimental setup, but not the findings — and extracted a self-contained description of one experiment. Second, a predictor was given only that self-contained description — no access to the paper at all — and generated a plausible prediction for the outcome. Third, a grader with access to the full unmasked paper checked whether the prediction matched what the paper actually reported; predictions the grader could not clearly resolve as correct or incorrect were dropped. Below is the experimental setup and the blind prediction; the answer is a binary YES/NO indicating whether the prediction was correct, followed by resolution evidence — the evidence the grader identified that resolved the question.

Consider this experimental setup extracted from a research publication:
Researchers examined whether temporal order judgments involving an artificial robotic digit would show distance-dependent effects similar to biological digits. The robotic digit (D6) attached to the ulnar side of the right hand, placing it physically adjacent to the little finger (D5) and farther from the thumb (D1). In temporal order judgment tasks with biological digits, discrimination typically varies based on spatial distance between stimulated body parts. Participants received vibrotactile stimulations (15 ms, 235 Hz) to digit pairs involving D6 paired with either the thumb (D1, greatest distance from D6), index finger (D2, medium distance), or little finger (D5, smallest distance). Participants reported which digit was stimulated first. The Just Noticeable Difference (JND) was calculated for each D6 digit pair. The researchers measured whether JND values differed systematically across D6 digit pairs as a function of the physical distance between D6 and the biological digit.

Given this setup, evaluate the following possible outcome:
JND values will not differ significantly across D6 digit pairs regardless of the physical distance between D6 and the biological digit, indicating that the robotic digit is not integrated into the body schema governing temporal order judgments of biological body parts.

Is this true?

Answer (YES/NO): NO